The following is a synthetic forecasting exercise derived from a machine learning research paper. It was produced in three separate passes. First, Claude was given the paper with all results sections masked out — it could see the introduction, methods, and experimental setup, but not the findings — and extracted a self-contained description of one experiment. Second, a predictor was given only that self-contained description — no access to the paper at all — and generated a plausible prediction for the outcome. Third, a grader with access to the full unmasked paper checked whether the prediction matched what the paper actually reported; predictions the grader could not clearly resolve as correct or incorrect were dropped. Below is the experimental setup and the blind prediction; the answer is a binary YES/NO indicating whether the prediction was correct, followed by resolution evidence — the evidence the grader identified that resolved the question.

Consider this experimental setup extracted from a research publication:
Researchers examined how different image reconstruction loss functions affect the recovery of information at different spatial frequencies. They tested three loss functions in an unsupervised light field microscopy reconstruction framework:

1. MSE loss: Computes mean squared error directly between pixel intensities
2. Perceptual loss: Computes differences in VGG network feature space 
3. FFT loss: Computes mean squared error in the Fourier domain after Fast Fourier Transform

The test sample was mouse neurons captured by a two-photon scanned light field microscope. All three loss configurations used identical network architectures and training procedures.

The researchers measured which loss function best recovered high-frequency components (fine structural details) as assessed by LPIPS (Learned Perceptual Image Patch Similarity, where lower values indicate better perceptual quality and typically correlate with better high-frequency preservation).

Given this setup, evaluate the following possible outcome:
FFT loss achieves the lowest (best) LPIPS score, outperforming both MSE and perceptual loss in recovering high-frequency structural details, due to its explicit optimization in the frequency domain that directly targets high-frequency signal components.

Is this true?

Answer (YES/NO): YES